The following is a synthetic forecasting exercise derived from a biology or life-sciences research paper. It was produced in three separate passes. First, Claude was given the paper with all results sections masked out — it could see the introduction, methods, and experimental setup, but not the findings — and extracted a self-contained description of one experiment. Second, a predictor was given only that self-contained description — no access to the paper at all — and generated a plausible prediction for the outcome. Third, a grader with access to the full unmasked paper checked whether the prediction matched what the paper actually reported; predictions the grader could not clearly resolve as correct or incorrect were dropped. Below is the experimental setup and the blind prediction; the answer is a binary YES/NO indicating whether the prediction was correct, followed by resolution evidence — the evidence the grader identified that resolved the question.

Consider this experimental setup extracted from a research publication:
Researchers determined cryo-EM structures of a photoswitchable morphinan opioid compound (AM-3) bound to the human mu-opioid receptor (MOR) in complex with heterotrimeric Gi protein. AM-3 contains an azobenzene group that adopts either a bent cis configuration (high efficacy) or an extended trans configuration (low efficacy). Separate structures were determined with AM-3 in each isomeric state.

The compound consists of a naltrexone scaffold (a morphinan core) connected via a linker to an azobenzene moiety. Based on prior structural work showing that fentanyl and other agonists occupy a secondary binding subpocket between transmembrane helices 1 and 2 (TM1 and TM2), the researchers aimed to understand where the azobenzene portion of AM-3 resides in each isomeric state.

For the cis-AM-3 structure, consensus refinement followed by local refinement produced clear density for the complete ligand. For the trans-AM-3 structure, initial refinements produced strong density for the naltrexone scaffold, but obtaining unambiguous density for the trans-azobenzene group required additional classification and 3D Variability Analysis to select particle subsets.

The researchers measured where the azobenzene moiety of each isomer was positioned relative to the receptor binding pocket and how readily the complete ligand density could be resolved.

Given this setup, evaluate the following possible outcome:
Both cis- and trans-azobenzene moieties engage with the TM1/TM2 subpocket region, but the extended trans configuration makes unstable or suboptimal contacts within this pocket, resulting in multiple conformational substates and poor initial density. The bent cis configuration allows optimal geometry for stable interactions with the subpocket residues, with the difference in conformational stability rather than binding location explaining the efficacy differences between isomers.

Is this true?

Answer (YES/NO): NO